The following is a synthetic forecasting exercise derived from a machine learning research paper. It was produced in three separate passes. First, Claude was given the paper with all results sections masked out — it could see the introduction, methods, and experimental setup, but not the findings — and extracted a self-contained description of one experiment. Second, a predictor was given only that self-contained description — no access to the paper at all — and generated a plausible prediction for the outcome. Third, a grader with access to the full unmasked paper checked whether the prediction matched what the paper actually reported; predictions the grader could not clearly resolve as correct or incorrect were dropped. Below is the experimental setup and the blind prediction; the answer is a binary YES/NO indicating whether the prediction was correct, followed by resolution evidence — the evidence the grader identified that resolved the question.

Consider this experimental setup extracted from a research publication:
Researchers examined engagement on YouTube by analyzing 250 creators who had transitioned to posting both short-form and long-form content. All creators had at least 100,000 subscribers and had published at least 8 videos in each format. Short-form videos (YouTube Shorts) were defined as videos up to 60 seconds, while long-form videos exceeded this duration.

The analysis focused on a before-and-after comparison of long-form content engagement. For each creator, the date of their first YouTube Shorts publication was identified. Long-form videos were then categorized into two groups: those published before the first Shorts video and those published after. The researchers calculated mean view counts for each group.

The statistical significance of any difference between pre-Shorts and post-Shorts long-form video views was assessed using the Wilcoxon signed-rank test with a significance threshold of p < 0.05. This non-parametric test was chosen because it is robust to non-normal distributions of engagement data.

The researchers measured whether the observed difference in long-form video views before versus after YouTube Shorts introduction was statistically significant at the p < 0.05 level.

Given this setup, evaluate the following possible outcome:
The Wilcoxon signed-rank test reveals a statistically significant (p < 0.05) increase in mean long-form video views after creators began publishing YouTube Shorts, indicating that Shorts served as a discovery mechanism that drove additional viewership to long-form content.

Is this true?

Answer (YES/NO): NO